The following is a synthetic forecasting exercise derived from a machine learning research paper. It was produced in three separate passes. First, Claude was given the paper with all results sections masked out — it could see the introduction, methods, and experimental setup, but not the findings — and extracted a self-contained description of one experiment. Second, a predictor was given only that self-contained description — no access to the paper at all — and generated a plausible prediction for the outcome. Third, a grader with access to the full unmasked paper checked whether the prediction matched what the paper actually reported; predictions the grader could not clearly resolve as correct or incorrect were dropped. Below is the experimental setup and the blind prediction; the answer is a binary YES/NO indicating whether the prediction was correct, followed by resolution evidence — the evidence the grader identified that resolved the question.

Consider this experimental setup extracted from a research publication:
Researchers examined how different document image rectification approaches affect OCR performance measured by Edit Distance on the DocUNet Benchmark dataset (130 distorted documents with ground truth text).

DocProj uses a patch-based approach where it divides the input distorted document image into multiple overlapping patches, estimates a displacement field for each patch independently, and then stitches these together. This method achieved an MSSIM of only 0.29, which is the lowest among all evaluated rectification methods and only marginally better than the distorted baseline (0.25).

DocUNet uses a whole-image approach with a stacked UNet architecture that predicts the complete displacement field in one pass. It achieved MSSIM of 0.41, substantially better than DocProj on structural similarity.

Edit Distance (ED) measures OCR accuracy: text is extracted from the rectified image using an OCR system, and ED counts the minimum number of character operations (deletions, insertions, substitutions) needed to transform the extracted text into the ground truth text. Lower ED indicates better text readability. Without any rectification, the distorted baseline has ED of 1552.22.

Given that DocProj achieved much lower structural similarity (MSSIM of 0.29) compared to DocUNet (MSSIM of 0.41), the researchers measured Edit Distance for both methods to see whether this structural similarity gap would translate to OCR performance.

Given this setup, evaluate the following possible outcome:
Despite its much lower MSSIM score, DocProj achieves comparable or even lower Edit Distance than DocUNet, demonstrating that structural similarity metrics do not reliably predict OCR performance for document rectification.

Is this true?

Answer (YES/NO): YES